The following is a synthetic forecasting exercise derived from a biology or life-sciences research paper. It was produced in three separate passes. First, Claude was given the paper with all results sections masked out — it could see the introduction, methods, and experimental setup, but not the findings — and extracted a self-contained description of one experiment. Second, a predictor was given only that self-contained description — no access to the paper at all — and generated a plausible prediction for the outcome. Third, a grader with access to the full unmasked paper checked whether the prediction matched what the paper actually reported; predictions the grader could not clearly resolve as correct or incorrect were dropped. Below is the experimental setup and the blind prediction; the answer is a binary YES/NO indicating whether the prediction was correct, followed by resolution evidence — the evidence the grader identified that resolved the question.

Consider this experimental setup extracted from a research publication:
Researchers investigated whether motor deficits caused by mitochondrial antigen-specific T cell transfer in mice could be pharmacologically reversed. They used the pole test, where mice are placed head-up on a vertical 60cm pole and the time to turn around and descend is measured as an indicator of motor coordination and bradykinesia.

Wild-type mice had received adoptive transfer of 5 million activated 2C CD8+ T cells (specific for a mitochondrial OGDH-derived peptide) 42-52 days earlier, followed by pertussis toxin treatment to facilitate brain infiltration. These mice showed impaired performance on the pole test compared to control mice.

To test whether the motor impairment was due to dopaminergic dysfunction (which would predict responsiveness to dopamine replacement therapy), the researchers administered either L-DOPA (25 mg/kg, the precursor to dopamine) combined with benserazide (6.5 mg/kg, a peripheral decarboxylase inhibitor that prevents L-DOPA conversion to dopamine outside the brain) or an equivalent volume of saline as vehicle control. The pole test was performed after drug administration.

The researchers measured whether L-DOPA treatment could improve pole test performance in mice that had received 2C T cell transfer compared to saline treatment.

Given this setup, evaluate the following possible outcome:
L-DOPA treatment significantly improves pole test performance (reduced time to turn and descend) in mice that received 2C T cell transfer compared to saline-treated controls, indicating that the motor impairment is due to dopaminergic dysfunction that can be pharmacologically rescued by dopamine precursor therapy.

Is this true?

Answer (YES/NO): YES